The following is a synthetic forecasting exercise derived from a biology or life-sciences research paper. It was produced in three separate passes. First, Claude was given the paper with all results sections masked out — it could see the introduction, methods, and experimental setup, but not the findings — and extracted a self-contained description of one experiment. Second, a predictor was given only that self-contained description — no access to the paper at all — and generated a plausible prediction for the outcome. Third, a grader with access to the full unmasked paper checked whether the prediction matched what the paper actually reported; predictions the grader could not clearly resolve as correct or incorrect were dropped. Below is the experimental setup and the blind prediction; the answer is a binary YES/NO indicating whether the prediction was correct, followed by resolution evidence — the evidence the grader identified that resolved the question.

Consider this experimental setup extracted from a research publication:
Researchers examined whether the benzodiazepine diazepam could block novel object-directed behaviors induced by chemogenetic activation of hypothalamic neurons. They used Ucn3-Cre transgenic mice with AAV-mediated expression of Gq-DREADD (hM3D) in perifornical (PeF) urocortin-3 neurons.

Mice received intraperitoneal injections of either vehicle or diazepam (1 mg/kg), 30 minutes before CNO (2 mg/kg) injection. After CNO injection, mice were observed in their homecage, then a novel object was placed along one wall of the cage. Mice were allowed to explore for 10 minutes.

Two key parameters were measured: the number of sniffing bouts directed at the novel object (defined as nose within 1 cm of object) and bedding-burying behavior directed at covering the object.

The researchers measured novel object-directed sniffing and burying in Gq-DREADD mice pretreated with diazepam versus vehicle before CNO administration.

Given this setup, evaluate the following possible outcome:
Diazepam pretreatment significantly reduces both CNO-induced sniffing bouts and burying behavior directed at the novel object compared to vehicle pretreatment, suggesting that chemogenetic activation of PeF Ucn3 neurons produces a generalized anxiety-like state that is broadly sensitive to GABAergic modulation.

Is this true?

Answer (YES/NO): NO